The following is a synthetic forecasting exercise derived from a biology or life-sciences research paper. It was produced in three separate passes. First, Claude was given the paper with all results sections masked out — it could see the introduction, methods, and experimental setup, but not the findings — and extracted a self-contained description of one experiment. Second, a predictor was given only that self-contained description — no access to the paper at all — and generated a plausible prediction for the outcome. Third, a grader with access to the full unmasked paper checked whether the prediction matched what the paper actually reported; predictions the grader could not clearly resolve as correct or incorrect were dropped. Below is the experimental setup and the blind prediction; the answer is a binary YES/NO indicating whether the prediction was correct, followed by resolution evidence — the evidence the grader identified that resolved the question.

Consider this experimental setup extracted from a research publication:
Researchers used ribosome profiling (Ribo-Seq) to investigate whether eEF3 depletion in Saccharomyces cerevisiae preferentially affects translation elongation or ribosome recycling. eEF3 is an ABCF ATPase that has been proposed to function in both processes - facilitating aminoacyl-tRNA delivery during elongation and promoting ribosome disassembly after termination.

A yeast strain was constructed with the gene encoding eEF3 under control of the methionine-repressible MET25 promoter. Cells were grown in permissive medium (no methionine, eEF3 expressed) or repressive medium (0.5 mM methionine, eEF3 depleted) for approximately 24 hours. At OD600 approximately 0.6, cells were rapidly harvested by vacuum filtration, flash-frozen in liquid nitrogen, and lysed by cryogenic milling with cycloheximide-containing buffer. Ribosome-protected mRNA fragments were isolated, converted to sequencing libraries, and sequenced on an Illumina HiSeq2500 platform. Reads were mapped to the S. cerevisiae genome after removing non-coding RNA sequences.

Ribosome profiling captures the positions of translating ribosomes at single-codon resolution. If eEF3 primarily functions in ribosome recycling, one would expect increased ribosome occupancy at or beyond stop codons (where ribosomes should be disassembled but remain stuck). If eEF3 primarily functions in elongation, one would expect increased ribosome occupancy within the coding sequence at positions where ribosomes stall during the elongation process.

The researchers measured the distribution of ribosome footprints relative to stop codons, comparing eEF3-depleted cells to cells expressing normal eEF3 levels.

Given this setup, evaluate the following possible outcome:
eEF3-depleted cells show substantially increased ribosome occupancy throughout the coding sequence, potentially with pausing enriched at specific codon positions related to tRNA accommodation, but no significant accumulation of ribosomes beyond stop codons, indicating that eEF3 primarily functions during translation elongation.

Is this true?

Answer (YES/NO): NO